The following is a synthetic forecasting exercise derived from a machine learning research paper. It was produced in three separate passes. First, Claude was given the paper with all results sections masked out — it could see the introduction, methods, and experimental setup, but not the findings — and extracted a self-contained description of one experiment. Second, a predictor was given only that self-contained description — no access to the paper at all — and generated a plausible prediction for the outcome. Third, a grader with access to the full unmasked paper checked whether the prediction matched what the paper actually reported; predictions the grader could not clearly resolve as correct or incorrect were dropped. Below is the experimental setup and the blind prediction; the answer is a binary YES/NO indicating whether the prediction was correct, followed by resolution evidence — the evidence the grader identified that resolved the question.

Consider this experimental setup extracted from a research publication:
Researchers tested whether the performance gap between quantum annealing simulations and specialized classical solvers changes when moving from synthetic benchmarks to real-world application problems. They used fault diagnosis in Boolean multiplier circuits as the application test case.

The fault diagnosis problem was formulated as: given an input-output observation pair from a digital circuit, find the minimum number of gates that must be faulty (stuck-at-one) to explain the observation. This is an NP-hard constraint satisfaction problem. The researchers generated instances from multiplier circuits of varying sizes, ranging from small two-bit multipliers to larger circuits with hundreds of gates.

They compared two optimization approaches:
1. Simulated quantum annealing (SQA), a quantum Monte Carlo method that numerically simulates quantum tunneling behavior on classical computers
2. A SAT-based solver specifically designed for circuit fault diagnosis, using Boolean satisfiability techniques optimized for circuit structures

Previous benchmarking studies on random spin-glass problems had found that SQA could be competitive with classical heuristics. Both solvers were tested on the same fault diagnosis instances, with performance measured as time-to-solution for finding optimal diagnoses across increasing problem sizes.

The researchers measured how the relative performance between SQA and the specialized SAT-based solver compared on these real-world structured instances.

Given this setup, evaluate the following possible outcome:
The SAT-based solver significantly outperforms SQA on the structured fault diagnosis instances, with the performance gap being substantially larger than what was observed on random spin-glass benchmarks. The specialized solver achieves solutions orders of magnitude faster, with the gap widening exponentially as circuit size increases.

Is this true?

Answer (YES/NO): YES